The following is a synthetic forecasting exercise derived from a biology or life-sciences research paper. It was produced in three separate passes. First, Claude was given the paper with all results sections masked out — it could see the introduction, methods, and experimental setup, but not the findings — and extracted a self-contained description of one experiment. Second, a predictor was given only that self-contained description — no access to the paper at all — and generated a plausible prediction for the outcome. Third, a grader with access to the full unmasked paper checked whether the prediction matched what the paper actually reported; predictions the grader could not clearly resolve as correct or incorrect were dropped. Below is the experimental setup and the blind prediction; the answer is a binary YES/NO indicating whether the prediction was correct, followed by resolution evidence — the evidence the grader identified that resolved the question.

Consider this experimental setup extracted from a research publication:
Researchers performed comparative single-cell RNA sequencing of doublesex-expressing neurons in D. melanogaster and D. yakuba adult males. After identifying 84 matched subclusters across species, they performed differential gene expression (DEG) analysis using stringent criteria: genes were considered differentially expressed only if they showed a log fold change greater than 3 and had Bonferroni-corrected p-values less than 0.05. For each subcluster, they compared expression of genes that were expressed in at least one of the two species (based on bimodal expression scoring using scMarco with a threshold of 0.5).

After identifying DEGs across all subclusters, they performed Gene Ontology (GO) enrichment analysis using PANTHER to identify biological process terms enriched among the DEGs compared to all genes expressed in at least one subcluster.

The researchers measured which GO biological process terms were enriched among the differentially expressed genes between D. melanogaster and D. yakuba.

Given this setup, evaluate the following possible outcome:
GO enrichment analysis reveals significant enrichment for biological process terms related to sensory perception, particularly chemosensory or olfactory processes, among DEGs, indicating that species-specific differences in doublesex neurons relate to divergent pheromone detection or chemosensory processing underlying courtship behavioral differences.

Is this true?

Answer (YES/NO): NO